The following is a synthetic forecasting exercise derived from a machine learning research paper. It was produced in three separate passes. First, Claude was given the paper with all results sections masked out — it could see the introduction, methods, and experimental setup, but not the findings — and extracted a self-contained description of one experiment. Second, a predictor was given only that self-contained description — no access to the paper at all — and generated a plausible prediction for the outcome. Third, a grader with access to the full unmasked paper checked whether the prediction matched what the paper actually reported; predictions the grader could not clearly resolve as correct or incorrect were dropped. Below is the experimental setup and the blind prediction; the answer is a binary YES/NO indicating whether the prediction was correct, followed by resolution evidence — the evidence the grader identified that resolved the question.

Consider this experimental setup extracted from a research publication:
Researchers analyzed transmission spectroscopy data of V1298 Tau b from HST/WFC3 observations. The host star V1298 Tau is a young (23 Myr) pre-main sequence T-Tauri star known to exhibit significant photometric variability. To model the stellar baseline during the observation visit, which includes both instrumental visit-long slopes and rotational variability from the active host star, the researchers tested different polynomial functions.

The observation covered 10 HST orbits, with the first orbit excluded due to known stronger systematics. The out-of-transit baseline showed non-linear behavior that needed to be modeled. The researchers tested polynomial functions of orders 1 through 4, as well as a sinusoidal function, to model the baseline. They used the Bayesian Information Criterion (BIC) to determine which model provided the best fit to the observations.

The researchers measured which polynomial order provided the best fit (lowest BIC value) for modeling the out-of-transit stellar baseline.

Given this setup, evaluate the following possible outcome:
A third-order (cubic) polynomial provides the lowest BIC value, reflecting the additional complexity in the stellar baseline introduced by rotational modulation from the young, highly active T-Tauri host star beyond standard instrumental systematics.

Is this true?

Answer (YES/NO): YES